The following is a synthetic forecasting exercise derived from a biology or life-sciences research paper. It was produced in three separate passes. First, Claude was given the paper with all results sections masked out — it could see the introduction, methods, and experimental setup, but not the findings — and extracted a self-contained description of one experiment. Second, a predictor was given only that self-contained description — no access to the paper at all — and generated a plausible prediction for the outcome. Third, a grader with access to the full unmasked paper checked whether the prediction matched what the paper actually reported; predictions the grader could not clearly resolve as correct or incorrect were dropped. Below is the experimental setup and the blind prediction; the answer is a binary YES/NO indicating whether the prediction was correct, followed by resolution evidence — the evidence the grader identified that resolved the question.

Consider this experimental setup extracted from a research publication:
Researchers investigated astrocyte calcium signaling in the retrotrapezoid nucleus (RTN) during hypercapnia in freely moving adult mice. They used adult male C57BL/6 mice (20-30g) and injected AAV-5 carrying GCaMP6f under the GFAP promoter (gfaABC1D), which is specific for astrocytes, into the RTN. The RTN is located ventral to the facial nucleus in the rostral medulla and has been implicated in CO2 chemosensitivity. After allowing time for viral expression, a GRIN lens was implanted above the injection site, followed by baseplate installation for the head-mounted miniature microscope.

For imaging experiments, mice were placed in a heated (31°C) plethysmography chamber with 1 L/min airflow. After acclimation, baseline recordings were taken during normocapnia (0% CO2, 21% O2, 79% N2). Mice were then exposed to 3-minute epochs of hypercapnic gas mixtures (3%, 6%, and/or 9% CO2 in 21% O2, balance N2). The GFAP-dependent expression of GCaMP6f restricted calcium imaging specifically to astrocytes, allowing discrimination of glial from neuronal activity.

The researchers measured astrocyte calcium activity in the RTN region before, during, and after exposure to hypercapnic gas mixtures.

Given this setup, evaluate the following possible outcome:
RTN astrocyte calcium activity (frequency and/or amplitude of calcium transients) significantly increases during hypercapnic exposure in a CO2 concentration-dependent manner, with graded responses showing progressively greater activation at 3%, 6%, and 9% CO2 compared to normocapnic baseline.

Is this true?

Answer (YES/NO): NO